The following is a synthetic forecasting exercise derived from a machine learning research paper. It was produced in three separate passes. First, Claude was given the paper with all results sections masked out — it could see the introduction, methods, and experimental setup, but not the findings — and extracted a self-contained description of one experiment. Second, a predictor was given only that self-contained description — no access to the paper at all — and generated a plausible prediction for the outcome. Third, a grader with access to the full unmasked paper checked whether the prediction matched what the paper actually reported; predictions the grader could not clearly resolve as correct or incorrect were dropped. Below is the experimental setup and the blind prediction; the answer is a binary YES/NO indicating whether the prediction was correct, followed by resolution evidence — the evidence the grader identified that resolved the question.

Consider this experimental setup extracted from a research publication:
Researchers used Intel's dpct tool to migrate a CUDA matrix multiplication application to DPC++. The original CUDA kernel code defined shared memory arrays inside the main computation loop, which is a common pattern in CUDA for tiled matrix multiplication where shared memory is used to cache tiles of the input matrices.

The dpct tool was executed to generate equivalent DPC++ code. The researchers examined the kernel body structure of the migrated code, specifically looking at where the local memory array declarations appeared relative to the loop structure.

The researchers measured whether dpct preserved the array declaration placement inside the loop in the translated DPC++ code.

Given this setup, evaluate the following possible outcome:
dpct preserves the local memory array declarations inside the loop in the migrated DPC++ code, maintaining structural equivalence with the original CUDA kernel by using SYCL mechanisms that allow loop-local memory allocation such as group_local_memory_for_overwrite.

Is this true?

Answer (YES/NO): NO